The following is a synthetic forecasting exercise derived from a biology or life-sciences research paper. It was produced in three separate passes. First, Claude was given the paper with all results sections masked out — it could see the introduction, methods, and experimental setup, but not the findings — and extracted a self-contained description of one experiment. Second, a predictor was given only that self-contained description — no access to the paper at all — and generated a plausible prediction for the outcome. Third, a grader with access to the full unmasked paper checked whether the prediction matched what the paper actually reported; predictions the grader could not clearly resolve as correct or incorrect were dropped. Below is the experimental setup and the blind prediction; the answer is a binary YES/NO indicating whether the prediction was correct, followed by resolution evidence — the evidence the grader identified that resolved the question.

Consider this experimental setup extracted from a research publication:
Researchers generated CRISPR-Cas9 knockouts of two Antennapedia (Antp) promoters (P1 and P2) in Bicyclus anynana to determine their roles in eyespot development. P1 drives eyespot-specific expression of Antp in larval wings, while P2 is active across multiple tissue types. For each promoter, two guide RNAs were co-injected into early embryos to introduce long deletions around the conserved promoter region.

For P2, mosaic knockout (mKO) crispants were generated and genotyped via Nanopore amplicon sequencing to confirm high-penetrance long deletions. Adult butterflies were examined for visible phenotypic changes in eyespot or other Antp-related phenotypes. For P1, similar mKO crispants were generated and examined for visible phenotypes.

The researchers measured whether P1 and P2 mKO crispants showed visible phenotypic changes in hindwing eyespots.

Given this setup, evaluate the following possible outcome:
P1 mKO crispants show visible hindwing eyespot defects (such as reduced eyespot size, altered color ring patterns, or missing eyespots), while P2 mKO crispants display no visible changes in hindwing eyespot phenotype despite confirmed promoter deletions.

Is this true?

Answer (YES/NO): YES